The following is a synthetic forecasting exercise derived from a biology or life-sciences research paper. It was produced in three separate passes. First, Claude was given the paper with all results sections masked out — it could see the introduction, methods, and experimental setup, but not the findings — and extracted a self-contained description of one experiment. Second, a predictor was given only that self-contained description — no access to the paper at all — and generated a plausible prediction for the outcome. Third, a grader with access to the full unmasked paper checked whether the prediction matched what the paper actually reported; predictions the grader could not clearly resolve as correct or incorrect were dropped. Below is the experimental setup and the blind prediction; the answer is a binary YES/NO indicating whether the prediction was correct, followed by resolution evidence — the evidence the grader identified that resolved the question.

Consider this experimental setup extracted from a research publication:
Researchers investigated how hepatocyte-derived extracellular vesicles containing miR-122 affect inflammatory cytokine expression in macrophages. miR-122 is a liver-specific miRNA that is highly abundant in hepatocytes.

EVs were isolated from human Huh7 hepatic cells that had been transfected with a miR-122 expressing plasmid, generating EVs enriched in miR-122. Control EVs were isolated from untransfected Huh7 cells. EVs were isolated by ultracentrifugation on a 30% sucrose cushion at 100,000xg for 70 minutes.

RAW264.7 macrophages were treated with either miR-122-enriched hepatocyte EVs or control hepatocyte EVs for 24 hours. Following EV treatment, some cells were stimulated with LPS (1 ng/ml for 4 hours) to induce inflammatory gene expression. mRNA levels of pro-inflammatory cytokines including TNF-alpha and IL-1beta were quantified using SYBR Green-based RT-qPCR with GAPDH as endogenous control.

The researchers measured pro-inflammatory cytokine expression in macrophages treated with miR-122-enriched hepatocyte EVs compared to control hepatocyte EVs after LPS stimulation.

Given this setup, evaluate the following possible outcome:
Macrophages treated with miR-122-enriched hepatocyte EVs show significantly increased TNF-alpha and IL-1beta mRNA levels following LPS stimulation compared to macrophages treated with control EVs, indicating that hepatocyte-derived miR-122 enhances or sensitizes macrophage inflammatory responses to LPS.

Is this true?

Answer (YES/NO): NO